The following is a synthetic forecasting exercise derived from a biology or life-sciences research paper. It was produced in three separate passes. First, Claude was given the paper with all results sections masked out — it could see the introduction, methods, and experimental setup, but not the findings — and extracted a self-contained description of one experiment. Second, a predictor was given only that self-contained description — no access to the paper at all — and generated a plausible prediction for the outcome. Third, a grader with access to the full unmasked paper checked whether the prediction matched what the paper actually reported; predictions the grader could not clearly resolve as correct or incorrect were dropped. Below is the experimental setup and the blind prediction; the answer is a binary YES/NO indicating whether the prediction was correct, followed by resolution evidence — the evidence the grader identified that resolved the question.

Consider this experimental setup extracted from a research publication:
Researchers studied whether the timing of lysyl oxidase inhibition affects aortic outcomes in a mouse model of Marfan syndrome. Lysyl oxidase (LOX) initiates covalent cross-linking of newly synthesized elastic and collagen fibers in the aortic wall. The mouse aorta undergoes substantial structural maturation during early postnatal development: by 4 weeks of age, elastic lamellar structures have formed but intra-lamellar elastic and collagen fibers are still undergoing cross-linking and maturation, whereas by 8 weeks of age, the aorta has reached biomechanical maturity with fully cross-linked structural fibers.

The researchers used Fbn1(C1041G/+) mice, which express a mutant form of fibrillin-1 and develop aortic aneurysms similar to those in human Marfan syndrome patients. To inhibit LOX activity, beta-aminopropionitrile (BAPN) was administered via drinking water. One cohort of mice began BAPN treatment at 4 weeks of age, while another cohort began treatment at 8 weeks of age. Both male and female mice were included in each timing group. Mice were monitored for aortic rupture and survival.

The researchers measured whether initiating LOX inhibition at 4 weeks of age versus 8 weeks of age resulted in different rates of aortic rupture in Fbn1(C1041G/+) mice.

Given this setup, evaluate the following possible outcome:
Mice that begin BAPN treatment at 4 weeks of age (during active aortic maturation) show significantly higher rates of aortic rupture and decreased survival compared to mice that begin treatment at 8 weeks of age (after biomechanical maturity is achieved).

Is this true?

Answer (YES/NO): NO